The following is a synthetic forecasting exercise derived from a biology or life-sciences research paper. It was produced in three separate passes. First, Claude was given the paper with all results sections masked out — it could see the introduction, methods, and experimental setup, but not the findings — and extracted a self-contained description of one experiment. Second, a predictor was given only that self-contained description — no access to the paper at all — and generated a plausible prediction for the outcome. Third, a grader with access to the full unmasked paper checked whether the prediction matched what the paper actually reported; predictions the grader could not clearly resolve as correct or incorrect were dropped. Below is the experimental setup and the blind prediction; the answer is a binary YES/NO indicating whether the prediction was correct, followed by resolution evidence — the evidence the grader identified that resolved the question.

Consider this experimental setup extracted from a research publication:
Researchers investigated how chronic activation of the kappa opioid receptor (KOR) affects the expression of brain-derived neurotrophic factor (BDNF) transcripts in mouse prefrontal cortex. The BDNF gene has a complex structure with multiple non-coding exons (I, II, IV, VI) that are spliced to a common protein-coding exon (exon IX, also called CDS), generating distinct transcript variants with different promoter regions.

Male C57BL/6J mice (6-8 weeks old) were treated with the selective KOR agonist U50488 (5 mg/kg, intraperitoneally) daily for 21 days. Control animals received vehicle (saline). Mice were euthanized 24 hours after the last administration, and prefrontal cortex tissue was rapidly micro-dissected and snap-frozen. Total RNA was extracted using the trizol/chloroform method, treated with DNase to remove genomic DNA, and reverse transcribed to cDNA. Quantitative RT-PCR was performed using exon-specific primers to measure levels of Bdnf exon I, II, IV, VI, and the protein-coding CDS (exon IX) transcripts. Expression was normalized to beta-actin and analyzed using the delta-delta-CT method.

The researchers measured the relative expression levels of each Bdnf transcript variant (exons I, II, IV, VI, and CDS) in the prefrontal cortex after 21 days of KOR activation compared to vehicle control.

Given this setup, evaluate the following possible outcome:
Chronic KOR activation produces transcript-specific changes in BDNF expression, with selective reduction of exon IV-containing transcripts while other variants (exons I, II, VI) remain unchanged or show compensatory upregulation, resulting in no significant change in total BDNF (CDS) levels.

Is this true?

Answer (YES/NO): NO